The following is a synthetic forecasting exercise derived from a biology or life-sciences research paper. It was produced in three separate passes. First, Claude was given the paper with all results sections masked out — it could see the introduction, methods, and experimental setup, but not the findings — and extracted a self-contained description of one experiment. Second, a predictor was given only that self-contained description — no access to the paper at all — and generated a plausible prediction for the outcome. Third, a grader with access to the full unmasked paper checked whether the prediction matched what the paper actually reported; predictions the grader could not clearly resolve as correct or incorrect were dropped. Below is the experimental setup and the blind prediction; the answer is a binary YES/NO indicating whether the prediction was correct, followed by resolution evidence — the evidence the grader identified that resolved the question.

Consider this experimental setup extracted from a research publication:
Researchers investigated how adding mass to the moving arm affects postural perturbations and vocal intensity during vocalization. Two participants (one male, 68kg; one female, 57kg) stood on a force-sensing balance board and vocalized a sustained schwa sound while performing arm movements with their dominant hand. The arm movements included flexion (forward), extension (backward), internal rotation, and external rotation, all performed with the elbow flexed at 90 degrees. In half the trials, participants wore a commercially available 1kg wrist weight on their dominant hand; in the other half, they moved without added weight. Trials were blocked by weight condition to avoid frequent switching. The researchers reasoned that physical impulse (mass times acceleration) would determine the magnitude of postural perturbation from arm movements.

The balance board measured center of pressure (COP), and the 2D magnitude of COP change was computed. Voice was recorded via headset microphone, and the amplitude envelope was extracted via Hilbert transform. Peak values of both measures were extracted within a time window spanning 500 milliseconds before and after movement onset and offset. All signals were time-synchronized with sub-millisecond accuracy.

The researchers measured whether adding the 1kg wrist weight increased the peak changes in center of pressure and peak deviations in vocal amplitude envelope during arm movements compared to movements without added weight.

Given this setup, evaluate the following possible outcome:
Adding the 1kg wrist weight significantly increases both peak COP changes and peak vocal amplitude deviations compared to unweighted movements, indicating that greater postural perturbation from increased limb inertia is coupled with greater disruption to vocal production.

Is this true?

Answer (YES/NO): NO